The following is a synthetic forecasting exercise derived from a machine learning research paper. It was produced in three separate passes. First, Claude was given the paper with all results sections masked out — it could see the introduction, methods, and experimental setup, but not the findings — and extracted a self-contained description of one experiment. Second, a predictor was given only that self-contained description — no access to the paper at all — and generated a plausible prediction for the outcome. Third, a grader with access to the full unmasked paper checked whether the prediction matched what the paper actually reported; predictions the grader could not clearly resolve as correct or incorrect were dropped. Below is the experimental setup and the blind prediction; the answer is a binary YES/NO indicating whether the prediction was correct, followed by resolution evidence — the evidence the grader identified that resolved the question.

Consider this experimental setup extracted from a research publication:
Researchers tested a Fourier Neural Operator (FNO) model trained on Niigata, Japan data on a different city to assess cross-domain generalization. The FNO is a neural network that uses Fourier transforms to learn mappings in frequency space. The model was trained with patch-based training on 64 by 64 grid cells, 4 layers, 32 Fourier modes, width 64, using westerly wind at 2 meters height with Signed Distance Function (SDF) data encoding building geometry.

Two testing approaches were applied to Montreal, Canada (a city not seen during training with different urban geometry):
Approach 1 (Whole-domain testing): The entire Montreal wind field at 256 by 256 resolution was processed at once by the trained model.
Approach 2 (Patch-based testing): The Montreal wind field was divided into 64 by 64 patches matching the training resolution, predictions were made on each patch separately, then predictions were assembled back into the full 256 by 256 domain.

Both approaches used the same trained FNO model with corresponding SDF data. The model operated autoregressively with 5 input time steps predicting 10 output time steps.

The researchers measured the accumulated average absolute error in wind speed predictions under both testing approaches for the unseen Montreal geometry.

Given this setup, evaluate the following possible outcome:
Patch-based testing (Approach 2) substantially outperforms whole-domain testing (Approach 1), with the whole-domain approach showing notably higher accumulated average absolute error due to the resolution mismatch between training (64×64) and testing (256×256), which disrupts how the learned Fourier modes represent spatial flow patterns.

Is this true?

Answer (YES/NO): NO